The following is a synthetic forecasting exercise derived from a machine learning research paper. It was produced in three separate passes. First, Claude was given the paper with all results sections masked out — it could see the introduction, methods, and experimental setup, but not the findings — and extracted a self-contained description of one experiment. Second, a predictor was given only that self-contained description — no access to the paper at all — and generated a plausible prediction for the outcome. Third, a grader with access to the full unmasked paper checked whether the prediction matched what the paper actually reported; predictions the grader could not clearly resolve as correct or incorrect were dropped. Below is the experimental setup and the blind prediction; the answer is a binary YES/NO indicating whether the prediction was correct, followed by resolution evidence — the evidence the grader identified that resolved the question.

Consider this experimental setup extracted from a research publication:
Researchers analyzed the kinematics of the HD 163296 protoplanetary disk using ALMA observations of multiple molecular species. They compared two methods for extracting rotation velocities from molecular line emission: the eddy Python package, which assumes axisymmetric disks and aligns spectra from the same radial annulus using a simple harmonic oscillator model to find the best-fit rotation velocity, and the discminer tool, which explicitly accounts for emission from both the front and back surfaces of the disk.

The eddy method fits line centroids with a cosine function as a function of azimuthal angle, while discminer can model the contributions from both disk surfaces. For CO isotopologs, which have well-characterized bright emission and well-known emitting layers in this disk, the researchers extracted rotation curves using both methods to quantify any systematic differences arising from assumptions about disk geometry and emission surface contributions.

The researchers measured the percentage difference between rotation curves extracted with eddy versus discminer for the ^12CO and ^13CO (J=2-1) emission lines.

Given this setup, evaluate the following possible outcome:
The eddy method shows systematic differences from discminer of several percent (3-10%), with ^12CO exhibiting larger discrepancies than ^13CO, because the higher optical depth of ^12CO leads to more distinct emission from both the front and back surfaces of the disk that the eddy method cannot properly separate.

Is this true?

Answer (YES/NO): NO